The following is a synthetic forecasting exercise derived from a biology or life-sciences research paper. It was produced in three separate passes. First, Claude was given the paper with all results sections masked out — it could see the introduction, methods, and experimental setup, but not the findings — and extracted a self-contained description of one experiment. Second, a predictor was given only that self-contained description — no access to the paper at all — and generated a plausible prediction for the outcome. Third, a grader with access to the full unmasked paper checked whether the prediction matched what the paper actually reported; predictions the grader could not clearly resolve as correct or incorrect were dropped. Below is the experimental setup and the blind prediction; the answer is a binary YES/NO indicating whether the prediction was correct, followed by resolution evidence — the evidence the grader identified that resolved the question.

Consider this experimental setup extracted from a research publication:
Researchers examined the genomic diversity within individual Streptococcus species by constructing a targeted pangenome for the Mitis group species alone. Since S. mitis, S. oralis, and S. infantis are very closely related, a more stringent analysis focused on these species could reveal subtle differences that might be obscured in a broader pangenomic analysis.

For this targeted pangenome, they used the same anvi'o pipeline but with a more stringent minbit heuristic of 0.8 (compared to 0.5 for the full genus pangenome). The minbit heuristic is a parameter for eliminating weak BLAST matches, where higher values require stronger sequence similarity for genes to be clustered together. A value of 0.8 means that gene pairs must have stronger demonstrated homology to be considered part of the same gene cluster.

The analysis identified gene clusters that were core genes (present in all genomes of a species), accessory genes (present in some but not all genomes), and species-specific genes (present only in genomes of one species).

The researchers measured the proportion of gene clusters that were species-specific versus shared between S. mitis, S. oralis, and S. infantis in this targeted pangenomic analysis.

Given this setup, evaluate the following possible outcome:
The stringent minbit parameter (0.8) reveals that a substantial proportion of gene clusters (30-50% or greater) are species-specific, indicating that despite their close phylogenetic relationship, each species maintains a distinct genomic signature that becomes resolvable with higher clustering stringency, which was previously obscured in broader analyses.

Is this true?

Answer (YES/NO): NO